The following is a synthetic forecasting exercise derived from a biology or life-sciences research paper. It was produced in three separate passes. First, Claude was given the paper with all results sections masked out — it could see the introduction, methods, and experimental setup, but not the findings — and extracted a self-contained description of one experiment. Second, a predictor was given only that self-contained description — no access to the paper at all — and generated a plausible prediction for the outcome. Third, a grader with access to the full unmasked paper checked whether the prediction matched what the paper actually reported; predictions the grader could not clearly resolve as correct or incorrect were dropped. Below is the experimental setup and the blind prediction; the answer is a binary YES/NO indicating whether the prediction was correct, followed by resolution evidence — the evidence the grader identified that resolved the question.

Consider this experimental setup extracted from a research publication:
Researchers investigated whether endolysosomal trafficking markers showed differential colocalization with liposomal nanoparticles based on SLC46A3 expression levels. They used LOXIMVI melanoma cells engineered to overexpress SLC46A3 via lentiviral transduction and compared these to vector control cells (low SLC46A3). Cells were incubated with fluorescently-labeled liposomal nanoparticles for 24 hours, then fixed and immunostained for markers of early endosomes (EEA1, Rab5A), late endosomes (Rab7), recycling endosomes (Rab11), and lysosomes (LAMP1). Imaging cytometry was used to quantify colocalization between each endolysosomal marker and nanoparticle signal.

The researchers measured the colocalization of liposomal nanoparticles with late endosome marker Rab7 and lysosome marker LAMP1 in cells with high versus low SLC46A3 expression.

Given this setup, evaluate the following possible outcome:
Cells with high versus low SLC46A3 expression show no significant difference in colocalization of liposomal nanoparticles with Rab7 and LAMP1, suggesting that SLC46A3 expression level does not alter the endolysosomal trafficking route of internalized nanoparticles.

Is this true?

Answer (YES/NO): NO